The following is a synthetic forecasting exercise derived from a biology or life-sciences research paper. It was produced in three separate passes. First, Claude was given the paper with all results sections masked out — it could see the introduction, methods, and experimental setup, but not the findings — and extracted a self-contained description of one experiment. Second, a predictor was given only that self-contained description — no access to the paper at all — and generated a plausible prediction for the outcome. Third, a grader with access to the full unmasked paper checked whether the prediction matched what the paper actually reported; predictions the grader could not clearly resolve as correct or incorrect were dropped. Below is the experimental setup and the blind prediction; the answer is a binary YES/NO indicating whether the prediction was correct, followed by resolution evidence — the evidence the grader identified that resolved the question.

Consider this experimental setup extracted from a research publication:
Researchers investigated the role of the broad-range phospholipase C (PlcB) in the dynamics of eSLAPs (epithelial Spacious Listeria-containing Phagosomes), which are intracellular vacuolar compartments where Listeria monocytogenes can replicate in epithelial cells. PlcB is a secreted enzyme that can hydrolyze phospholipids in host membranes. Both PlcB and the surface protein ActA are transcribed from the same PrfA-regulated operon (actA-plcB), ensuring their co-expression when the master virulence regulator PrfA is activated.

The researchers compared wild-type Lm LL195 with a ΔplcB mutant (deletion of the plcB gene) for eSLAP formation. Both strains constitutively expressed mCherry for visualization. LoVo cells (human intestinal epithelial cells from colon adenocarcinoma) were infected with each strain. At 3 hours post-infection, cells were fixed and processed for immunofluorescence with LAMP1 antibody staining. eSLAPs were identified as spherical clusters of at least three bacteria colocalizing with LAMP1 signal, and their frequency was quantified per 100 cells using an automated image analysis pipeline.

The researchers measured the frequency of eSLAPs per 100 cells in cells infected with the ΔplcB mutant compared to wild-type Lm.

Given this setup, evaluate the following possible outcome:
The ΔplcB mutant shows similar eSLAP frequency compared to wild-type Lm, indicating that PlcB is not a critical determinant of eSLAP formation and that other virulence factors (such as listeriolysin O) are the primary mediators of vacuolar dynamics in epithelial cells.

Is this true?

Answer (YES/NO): NO